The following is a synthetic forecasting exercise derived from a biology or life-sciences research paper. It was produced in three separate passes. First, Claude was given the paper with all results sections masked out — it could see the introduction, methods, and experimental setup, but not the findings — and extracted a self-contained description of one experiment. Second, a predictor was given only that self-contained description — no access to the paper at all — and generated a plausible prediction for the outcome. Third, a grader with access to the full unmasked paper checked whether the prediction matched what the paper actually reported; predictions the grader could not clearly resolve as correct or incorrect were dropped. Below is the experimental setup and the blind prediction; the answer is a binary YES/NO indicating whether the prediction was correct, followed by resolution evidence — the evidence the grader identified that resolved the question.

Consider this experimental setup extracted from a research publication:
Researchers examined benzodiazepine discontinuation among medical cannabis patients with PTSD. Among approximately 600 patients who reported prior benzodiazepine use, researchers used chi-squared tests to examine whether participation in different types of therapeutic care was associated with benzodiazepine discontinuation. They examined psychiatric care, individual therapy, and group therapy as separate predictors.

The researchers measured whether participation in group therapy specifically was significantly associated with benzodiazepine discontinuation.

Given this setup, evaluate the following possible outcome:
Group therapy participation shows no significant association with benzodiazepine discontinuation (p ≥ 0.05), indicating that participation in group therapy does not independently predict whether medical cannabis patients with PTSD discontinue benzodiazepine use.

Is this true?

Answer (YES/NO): YES